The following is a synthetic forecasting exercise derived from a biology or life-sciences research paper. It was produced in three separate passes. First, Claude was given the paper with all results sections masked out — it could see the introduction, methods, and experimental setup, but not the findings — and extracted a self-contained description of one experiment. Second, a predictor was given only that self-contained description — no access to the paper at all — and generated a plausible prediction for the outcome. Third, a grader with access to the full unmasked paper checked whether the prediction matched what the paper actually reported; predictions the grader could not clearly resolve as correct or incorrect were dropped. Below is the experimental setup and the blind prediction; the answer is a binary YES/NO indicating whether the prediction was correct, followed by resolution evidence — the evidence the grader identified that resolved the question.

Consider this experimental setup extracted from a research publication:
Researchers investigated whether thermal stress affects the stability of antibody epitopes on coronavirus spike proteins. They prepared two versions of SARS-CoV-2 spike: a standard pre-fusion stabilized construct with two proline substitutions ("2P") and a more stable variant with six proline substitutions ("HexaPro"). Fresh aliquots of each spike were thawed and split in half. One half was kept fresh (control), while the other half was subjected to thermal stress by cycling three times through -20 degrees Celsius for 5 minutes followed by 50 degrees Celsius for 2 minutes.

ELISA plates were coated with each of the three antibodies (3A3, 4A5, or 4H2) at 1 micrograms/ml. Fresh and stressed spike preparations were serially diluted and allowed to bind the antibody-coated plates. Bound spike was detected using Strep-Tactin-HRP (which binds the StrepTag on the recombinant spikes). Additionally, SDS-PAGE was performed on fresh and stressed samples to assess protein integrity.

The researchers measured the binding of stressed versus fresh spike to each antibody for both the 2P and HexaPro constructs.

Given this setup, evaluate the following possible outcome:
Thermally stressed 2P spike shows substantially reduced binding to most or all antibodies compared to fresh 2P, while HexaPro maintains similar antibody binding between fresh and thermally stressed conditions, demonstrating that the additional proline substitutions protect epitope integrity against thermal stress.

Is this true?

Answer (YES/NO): NO